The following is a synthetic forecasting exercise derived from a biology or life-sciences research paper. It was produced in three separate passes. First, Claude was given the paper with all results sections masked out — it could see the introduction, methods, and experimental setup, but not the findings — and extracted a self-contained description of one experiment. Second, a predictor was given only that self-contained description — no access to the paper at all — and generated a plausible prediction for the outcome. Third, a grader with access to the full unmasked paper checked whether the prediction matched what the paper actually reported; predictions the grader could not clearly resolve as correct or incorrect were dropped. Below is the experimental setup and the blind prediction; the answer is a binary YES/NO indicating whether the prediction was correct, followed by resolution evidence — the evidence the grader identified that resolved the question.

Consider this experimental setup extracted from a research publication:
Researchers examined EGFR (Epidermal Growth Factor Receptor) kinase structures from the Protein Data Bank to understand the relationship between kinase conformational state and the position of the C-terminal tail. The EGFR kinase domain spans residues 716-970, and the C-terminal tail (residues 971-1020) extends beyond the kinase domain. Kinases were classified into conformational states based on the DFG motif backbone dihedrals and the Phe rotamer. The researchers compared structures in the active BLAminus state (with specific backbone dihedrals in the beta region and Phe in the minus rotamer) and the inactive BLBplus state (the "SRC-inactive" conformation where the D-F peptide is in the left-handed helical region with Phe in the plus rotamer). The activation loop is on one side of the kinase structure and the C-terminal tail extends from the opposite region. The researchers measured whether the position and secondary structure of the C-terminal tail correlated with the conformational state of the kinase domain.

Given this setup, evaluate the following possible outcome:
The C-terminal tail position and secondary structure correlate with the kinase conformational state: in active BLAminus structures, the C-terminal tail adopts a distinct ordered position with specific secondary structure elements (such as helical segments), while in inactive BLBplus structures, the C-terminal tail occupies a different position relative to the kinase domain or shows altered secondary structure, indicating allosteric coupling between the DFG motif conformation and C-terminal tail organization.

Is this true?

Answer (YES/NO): NO